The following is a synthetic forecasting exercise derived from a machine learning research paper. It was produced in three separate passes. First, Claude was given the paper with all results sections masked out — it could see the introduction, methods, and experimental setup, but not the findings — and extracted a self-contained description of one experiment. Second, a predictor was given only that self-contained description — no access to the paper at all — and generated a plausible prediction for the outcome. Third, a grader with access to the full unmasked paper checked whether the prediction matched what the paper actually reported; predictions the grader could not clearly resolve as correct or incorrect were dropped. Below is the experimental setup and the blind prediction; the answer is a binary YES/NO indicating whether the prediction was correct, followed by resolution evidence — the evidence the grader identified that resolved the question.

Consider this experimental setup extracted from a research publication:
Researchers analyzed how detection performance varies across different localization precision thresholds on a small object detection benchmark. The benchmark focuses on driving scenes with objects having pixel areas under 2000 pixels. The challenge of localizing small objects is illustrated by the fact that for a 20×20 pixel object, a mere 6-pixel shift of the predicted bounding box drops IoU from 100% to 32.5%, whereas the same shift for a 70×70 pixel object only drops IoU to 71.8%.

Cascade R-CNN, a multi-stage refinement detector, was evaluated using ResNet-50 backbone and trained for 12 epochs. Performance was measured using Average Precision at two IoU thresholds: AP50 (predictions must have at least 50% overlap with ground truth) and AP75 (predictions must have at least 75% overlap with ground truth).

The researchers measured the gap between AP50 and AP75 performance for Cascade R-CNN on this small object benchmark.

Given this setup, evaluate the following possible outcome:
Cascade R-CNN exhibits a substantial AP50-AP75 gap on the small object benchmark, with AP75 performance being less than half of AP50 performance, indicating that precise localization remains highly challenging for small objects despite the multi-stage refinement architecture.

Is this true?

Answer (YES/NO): NO